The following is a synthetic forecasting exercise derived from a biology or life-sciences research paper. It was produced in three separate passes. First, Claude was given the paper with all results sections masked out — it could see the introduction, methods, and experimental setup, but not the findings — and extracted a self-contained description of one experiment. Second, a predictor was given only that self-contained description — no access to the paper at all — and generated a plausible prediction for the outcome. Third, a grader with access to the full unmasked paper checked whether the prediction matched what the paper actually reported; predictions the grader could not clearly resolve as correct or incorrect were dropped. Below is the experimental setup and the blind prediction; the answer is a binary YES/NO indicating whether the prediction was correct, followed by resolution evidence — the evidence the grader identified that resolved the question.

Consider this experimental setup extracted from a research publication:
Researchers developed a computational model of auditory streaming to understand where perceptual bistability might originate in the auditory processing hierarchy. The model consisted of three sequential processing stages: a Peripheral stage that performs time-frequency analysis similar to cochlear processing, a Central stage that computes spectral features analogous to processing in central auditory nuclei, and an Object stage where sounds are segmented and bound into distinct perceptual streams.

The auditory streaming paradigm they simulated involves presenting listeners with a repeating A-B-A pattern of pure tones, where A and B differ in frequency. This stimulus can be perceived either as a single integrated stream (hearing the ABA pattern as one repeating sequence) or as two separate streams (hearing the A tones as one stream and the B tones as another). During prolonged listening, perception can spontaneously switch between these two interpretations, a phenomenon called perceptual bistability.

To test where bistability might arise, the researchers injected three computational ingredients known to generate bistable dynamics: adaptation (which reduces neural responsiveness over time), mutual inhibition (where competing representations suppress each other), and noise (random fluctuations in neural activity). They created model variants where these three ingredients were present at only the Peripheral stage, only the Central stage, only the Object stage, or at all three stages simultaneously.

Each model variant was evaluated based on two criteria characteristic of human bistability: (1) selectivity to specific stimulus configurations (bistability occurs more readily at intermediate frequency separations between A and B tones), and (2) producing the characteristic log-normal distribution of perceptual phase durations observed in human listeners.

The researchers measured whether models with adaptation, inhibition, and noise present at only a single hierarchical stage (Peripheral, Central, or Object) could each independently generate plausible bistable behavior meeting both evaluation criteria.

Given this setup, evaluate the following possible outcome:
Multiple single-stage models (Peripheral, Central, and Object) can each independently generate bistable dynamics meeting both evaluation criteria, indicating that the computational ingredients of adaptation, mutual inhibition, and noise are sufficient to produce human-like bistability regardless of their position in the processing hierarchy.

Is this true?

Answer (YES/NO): YES